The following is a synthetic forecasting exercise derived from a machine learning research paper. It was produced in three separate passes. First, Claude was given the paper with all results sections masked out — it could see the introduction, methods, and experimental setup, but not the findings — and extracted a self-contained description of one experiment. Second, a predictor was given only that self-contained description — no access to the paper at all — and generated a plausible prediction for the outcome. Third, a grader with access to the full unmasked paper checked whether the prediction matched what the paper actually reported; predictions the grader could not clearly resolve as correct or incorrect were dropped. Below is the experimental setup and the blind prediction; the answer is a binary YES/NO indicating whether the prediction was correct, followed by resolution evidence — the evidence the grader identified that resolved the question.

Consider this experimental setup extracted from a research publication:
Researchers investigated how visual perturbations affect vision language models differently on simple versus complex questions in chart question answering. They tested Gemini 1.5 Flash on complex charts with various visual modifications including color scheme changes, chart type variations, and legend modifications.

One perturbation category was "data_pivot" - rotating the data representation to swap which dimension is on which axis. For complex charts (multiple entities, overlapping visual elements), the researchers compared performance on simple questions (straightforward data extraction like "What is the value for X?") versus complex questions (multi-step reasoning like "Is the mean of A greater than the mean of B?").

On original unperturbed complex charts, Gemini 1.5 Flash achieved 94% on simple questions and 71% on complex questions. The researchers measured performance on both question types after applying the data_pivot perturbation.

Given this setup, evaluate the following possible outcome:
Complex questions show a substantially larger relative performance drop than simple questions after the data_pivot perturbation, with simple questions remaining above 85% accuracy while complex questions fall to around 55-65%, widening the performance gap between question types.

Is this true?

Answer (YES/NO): NO